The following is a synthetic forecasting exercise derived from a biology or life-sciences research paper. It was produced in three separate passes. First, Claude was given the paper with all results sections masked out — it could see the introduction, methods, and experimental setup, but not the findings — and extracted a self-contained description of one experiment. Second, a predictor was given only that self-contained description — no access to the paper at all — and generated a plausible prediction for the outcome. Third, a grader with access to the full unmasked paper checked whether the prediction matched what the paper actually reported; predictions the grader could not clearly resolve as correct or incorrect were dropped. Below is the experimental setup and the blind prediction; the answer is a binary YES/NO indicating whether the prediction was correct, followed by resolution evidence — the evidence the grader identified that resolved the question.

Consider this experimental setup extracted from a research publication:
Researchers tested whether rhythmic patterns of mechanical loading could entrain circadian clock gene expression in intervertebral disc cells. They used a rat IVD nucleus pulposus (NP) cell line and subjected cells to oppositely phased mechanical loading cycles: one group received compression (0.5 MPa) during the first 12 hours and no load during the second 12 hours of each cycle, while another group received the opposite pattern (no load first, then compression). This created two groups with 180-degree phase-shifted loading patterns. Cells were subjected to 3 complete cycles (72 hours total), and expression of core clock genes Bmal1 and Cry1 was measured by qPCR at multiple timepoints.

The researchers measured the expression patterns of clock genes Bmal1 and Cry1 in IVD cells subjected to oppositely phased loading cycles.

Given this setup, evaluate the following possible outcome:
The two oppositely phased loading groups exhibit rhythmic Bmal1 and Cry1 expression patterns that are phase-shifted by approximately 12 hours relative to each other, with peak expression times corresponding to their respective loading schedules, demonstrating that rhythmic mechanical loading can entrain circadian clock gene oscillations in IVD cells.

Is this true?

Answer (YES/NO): YES